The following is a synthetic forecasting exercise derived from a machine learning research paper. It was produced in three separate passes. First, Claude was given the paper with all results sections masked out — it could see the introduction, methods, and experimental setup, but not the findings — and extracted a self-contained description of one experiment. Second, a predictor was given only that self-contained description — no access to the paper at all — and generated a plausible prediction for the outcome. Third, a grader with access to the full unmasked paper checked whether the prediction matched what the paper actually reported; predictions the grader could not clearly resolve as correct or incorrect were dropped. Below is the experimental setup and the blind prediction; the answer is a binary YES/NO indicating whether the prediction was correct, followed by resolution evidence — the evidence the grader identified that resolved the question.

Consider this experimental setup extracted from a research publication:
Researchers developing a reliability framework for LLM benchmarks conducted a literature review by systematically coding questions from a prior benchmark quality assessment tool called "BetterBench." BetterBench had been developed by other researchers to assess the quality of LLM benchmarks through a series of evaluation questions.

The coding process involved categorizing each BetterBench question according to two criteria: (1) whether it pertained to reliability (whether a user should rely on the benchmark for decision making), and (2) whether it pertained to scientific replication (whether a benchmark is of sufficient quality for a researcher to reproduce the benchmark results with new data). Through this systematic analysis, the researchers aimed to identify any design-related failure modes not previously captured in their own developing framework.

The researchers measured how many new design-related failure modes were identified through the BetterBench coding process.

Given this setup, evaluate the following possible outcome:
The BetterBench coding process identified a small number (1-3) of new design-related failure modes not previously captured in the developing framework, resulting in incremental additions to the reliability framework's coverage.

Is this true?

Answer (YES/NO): NO